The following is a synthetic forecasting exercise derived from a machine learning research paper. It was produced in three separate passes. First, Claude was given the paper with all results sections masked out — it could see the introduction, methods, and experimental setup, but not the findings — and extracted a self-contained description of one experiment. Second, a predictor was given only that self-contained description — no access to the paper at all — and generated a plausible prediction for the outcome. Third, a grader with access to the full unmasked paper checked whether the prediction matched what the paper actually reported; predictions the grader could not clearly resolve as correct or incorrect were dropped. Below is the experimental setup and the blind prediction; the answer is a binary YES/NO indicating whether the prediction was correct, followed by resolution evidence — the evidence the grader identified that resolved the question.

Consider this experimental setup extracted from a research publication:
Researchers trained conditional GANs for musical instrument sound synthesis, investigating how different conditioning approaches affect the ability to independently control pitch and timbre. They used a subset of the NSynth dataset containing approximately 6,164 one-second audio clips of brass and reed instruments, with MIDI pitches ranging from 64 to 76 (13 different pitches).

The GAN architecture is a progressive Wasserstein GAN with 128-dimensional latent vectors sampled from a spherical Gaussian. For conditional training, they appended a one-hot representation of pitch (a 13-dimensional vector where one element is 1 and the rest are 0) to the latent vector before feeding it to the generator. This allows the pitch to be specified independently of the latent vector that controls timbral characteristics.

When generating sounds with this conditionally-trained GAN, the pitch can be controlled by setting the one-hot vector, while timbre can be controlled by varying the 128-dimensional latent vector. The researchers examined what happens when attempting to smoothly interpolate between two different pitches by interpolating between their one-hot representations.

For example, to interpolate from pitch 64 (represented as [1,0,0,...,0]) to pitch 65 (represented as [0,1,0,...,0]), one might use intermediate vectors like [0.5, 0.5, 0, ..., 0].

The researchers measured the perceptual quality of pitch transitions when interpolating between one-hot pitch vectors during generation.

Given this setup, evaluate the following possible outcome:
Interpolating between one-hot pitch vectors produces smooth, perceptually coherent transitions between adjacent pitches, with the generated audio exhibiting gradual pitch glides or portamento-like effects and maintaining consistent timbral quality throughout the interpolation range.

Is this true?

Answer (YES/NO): NO